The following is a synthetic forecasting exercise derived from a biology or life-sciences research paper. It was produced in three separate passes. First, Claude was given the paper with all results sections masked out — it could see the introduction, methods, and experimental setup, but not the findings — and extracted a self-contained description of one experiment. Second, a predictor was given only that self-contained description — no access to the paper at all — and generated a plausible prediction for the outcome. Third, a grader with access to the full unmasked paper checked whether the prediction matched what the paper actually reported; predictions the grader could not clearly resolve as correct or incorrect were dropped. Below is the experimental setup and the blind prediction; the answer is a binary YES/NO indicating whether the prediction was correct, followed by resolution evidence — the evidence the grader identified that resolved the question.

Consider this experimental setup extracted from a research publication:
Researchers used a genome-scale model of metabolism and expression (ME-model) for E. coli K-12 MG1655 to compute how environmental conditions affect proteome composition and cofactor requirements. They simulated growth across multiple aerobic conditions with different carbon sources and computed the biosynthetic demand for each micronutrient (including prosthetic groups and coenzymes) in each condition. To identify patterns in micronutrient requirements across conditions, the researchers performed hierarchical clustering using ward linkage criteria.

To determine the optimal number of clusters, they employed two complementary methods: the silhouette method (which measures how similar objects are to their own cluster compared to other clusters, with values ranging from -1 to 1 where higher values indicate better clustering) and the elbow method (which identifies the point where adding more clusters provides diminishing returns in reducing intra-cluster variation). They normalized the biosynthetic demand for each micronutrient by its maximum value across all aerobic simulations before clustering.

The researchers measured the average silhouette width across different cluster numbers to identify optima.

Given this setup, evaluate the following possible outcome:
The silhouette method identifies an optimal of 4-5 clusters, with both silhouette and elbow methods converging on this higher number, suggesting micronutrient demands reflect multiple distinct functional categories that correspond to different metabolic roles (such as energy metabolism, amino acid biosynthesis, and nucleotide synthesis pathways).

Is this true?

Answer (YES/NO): NO